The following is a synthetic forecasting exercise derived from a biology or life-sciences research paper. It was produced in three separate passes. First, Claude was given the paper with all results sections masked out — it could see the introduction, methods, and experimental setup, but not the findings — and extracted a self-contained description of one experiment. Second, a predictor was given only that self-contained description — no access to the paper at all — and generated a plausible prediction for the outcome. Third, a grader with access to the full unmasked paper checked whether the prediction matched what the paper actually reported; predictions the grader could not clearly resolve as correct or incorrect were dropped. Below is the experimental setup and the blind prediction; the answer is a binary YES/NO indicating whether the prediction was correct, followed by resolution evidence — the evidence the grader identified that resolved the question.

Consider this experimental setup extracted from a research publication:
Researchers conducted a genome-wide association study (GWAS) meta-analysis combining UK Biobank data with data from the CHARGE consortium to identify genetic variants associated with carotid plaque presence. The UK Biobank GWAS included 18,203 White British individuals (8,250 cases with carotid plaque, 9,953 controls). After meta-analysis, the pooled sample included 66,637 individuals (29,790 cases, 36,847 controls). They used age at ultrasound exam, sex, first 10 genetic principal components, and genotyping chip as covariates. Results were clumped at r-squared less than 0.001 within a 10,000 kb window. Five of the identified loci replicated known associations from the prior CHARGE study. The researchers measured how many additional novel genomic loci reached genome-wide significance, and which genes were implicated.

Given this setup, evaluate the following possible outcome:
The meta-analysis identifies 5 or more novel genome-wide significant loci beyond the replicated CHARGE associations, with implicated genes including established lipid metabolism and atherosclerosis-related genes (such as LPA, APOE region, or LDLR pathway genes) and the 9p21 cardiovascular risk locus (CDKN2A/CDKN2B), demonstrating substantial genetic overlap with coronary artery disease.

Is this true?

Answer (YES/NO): NO